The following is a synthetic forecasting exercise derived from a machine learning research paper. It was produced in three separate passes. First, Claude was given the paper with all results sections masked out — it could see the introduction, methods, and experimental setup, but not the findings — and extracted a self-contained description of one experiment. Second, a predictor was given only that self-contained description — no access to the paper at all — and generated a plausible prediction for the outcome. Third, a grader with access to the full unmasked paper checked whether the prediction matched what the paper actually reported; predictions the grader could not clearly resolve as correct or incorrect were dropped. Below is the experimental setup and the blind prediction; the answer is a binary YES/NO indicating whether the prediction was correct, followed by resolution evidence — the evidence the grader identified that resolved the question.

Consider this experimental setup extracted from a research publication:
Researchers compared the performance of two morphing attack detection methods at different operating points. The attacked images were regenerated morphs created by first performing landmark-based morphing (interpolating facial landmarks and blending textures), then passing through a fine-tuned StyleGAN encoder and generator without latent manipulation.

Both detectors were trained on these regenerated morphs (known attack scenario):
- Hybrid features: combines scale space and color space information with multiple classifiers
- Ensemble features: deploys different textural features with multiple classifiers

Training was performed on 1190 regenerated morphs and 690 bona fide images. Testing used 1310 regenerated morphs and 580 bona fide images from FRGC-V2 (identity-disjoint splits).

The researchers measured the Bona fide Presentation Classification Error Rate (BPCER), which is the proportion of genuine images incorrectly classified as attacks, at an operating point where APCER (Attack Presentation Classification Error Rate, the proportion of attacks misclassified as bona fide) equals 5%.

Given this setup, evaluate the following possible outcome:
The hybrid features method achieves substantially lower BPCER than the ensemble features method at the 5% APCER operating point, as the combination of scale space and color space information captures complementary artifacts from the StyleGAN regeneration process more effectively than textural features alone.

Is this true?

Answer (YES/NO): NO